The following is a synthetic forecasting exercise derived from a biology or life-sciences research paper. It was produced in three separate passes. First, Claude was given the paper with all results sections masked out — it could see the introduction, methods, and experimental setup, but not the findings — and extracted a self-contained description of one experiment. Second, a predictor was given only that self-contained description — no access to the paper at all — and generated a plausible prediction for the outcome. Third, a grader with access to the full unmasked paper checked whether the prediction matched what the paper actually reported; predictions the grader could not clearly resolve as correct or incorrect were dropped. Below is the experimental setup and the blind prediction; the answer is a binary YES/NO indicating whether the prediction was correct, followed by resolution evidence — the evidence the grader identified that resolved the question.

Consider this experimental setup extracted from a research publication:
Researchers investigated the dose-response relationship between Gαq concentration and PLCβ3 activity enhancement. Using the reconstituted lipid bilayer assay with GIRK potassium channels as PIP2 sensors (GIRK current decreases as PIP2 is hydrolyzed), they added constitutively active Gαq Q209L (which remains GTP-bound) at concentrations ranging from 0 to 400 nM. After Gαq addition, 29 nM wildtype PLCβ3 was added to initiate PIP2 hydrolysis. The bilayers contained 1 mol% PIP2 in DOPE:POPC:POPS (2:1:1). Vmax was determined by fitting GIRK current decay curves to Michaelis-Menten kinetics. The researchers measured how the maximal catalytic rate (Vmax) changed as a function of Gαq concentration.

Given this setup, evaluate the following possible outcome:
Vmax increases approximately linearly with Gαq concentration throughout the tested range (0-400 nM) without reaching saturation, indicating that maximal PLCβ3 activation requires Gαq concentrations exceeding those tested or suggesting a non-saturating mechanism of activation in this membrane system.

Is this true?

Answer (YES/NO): NO